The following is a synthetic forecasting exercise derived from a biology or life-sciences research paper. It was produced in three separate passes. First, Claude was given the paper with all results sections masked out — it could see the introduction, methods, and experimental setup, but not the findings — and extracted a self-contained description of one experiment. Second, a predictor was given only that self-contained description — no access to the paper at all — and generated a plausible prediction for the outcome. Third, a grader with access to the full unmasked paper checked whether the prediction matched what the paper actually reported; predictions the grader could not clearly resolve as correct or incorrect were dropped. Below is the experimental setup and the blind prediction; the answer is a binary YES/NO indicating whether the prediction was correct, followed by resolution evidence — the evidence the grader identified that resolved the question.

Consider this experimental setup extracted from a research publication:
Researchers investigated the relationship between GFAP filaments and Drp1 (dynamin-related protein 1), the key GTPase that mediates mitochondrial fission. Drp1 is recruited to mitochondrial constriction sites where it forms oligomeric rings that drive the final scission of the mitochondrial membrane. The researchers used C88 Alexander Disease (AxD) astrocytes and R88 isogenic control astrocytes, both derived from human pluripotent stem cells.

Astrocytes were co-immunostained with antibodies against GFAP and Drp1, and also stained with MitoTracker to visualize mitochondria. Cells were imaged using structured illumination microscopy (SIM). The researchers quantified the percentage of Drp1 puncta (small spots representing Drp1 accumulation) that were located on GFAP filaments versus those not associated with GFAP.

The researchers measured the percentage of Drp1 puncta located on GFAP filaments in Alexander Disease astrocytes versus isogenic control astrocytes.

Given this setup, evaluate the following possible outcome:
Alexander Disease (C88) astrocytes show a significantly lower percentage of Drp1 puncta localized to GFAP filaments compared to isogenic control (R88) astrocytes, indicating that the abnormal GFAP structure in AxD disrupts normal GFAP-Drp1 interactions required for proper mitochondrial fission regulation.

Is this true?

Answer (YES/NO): NO